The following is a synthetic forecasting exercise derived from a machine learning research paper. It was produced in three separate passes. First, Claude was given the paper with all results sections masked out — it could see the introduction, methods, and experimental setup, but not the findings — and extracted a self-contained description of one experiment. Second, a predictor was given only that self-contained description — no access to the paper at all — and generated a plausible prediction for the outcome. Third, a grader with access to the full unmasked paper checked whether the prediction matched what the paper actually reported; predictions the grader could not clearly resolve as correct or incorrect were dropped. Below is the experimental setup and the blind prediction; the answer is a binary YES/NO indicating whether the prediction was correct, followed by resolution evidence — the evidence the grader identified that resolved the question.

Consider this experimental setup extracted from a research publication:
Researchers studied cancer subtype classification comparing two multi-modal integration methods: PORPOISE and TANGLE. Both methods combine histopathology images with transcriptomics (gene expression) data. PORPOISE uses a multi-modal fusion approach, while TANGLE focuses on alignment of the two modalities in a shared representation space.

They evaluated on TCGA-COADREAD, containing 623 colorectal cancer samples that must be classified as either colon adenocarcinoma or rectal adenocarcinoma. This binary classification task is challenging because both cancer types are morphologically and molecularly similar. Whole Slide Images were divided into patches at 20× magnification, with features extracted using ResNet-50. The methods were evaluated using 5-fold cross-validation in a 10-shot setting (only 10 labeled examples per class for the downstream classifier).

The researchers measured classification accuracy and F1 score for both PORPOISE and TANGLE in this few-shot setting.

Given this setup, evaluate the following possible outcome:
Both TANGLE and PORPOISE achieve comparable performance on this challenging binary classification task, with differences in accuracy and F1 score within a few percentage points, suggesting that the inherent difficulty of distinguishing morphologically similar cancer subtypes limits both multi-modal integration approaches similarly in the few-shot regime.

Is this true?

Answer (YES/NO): NO